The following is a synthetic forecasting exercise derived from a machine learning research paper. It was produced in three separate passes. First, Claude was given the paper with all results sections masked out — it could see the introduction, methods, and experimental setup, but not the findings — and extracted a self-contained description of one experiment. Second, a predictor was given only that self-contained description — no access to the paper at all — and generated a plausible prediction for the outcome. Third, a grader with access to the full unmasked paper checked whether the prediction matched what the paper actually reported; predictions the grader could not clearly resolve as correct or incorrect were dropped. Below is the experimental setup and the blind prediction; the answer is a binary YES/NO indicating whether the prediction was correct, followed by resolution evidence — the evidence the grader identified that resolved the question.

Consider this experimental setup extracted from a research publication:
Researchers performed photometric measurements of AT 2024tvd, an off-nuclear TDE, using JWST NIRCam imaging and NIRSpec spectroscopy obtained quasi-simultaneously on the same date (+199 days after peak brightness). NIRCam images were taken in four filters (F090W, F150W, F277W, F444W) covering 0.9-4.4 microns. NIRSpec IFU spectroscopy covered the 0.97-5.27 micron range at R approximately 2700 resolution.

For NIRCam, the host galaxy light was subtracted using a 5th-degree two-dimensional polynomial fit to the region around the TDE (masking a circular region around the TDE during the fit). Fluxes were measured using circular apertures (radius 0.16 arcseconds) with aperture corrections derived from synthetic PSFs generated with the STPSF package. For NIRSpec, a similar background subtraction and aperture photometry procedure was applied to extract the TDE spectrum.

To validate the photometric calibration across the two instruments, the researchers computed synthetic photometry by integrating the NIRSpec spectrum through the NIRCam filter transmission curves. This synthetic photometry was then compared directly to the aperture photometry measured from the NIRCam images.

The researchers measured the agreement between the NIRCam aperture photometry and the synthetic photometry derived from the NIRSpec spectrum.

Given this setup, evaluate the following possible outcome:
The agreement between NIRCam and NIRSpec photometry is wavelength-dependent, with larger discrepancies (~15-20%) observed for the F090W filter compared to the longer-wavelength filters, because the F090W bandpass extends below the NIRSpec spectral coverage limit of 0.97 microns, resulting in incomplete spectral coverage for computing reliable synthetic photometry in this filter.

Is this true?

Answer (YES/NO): NO